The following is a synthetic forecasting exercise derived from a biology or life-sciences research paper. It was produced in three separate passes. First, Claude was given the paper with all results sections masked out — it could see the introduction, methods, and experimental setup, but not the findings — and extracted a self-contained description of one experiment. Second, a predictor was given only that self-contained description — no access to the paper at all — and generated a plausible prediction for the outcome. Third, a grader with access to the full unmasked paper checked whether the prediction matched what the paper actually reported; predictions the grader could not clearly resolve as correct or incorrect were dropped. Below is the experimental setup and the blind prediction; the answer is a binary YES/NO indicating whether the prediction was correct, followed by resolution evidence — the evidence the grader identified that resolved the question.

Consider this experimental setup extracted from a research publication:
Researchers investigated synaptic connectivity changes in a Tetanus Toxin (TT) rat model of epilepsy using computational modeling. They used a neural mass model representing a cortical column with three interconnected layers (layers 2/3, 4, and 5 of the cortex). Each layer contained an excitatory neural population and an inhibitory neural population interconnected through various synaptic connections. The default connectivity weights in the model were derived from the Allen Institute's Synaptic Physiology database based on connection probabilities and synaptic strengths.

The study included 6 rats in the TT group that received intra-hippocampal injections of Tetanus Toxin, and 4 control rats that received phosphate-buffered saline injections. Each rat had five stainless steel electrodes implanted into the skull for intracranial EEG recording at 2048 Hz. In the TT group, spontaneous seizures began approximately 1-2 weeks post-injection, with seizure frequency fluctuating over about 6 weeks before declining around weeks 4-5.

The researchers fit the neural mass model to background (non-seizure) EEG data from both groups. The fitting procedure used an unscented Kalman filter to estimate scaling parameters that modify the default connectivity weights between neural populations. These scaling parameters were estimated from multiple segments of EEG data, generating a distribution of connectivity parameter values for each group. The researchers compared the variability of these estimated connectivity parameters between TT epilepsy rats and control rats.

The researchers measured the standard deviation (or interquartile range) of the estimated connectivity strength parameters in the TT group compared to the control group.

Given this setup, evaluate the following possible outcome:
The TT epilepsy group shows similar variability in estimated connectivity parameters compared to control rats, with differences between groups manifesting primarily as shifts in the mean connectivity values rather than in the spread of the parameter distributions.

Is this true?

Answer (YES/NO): NO